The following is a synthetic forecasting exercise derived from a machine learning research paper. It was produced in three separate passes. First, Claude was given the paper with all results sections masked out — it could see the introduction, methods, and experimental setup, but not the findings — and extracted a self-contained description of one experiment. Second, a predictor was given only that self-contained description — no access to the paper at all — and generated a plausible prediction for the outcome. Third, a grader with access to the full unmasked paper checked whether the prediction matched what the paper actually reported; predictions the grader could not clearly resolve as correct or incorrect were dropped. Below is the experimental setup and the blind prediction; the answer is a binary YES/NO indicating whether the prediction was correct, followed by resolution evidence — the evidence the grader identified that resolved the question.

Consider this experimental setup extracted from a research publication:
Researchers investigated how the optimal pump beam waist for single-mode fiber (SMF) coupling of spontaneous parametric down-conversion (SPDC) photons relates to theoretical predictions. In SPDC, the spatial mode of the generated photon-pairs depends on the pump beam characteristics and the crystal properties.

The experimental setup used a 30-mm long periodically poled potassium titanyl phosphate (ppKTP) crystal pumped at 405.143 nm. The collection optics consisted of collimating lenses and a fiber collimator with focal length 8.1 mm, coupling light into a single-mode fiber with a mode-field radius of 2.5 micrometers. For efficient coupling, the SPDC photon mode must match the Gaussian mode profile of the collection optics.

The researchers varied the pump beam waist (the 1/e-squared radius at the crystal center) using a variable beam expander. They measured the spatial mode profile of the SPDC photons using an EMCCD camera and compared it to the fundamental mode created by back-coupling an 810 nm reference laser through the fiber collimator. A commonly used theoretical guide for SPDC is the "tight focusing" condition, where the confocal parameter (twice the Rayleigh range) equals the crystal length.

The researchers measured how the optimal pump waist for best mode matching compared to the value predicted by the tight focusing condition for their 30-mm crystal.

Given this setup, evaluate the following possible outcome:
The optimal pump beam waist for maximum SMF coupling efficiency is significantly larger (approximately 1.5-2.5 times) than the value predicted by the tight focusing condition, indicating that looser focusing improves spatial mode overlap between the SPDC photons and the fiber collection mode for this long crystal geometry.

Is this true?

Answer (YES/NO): NO